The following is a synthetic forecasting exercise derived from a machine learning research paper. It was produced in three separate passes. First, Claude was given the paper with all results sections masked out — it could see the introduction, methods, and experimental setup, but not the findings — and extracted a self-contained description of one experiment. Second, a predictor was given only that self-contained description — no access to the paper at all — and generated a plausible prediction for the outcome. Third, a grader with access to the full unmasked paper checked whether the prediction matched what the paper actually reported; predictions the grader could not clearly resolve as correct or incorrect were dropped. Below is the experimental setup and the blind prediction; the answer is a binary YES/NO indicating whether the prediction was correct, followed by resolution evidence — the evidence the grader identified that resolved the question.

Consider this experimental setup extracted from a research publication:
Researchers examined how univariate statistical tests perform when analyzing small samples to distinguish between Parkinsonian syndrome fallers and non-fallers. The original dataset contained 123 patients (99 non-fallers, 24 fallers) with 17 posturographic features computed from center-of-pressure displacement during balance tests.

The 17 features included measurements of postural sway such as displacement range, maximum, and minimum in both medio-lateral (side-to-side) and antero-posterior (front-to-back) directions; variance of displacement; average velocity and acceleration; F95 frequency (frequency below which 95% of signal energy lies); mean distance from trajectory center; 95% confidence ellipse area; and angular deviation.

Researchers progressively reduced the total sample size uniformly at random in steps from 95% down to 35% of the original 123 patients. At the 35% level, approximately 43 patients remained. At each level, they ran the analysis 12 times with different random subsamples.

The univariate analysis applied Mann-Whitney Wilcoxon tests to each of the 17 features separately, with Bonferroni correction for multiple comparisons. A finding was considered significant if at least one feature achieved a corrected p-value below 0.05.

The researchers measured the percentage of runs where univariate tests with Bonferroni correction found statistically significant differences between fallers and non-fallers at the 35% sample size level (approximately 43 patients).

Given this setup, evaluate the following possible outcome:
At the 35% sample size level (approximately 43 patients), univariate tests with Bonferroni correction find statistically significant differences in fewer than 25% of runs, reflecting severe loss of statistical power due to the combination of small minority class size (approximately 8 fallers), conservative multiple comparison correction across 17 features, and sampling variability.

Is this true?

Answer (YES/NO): YES